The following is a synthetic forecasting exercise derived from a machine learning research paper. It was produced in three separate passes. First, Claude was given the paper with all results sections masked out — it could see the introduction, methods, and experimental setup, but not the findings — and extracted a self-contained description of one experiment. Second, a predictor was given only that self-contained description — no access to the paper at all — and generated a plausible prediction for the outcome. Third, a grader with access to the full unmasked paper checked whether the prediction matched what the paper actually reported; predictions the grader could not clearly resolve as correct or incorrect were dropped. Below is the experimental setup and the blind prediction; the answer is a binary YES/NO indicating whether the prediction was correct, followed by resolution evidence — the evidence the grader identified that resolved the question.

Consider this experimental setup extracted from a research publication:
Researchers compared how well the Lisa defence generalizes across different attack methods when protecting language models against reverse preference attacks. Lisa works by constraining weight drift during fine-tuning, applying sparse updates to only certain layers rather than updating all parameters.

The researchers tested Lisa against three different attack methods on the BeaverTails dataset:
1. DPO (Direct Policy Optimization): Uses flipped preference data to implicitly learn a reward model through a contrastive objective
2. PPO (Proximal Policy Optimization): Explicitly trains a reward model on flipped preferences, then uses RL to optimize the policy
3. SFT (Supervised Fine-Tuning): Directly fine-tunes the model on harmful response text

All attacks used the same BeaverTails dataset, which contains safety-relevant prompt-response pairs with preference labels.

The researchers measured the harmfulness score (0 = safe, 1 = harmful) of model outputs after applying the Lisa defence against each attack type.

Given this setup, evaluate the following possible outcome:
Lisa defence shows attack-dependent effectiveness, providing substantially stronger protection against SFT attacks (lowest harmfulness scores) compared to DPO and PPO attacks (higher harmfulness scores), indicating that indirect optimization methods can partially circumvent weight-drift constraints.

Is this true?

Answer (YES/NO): NO